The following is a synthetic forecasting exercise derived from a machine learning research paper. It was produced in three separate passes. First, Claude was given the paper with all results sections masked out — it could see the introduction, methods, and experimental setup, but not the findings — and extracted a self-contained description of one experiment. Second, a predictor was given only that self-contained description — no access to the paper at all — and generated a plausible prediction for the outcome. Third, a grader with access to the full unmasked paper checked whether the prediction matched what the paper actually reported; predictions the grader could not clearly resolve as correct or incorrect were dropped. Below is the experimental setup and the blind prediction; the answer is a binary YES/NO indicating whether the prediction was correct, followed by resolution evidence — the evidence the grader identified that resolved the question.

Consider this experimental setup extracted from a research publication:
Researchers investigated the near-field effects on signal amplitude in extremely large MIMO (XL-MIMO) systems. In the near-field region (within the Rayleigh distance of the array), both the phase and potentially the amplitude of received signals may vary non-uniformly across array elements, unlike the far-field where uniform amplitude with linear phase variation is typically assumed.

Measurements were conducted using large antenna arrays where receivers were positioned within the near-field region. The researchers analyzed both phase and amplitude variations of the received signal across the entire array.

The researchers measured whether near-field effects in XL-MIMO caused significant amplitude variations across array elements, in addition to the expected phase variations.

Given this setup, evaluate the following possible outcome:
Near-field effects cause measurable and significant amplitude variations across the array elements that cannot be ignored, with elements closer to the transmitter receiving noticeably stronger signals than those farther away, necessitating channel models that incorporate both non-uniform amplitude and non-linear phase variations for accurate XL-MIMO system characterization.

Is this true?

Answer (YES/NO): NO